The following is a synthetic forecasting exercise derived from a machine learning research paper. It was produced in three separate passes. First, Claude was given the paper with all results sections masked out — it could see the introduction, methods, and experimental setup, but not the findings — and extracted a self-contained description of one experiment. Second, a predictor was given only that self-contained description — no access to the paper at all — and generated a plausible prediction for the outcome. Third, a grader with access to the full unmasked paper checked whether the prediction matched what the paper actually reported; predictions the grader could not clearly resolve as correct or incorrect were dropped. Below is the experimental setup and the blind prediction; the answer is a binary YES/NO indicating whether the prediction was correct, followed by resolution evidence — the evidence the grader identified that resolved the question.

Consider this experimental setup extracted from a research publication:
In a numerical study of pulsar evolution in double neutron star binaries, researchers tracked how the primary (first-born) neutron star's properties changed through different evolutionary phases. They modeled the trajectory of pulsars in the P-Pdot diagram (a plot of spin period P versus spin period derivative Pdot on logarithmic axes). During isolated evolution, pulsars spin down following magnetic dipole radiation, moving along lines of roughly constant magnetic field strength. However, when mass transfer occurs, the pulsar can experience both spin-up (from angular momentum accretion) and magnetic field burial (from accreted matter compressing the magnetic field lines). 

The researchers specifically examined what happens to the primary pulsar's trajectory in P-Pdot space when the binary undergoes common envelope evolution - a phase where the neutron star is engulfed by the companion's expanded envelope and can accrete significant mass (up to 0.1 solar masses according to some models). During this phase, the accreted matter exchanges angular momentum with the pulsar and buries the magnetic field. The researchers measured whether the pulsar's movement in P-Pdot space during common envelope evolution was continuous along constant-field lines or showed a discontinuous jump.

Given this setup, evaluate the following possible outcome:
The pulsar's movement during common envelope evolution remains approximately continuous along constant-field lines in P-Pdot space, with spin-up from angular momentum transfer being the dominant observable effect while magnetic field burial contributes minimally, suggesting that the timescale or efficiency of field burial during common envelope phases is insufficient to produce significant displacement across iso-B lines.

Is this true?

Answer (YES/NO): NO